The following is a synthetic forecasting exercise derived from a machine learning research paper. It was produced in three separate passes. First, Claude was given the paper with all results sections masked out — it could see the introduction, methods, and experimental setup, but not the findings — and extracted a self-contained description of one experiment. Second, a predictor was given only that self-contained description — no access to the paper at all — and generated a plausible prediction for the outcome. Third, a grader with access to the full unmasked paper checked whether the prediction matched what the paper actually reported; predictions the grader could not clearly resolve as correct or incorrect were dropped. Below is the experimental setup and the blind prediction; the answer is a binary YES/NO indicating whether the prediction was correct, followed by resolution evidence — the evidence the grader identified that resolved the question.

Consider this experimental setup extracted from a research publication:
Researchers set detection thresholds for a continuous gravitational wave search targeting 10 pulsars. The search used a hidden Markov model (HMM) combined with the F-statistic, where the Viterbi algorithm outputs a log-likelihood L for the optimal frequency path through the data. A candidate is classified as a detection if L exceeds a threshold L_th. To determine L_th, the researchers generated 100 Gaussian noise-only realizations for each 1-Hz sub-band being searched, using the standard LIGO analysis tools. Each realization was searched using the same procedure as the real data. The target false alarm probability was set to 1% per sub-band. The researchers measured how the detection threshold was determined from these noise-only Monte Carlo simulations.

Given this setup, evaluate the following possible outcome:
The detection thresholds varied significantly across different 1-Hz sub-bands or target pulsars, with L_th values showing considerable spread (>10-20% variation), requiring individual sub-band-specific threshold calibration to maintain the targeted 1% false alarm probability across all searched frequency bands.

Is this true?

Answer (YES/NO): YES